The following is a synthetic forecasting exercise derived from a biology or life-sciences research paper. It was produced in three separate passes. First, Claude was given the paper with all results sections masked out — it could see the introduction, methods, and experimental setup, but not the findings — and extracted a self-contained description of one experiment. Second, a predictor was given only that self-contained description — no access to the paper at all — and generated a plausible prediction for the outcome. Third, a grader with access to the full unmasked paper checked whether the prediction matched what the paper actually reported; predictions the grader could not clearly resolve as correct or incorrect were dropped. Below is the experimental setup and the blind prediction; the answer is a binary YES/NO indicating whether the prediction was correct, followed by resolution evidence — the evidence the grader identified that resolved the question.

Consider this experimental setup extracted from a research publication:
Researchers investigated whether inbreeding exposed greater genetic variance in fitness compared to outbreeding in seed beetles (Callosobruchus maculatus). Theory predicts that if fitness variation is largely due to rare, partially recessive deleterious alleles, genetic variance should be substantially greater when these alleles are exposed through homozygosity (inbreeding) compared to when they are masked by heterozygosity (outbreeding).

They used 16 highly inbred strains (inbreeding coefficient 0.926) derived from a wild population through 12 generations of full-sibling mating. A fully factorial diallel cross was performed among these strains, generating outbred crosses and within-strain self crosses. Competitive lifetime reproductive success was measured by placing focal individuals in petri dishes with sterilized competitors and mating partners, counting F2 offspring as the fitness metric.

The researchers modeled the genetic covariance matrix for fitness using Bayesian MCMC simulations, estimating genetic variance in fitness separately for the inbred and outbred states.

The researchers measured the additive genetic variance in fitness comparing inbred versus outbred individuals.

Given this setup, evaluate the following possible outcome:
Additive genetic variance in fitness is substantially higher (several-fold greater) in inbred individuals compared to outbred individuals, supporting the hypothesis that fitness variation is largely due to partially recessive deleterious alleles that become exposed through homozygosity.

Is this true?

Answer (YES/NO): YES